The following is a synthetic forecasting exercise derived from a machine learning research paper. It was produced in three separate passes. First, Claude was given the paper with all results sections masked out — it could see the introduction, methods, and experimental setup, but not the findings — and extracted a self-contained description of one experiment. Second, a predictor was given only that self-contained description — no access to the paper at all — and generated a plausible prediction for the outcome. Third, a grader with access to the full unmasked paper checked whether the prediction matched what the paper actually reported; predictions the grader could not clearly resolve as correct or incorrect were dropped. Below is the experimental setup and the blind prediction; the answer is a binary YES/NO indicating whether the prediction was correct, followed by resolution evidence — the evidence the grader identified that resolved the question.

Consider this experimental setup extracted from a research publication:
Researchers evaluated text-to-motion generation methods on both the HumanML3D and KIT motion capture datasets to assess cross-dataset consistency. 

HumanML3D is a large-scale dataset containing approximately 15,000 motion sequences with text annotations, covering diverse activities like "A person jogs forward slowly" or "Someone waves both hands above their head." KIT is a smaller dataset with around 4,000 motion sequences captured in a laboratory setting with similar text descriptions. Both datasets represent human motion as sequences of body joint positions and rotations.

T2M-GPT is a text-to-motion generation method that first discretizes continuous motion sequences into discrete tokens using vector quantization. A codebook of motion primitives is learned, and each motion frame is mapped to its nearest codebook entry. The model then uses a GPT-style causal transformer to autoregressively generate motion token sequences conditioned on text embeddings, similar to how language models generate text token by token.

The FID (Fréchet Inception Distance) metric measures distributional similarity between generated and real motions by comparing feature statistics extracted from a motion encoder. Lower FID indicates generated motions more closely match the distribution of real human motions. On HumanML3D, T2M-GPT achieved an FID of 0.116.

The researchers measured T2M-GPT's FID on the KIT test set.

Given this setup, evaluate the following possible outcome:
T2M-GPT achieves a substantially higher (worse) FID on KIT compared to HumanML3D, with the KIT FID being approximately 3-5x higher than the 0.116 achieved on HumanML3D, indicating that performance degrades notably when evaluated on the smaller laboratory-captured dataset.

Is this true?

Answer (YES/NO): YES